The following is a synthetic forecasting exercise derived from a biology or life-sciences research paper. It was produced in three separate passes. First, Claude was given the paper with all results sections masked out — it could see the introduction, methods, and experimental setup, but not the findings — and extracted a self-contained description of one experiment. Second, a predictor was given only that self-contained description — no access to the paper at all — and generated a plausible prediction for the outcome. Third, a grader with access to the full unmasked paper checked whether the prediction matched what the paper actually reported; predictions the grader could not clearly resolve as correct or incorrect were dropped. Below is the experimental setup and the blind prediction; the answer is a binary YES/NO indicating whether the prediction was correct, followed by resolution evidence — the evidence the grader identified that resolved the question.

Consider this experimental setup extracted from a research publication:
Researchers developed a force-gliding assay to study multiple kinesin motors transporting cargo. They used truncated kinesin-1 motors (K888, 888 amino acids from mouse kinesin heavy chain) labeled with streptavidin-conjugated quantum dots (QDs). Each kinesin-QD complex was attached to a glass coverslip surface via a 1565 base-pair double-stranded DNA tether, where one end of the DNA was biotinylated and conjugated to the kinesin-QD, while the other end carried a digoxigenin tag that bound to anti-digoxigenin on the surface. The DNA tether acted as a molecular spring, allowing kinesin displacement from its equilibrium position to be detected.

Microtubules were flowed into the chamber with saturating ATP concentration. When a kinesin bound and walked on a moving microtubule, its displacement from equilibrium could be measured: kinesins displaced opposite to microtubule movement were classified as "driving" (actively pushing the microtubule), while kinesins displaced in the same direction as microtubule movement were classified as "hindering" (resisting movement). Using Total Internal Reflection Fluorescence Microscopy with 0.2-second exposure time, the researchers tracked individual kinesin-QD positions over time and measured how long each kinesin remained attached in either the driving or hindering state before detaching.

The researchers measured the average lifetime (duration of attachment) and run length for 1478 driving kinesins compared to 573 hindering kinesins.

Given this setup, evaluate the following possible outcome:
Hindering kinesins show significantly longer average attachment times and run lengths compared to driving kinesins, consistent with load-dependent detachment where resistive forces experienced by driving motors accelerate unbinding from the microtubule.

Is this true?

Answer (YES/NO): NO